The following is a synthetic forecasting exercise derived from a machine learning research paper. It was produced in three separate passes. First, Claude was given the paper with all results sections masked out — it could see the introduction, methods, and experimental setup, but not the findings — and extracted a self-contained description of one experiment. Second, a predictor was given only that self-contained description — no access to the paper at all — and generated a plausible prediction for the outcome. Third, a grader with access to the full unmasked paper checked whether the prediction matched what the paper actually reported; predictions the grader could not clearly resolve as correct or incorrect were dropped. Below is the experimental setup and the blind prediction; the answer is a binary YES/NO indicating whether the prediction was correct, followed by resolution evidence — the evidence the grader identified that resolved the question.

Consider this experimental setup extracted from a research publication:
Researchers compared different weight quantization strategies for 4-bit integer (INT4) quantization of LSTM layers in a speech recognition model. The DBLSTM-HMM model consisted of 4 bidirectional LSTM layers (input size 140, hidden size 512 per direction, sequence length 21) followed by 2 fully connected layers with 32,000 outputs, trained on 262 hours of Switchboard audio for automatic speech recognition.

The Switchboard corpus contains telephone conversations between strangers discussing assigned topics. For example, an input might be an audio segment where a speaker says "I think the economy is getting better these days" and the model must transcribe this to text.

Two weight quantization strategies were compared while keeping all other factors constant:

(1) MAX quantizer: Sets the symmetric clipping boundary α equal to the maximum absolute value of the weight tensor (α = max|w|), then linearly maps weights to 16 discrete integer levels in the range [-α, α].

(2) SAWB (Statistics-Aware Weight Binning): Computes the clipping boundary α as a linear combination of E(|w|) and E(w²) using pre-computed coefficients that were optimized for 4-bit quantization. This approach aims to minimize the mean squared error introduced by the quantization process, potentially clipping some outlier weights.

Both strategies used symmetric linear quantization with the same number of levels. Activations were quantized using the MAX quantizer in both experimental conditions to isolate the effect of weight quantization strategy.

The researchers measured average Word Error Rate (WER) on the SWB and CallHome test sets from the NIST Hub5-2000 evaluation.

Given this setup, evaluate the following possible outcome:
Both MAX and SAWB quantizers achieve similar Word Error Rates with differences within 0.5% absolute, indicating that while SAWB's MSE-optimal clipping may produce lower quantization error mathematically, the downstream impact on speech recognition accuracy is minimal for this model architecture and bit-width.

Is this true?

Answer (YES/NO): NO